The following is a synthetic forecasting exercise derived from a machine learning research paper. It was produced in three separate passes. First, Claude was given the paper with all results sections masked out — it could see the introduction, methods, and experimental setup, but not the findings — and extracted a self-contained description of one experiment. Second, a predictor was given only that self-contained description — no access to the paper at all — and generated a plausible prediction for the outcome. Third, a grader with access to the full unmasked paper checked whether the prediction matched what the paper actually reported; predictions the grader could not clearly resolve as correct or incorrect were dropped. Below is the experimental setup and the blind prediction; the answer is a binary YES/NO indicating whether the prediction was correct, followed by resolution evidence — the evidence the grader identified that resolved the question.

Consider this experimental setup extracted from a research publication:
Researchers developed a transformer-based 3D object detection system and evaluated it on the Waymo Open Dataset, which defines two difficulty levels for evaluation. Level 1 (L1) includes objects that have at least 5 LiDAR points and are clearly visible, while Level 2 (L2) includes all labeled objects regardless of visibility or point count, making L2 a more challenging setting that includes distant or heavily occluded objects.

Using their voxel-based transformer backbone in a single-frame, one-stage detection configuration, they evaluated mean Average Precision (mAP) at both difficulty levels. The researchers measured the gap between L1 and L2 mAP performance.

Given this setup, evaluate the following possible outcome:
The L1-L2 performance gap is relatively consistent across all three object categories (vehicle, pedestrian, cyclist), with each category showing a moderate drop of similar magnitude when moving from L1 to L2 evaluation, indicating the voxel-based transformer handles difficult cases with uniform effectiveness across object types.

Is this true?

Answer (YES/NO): NO